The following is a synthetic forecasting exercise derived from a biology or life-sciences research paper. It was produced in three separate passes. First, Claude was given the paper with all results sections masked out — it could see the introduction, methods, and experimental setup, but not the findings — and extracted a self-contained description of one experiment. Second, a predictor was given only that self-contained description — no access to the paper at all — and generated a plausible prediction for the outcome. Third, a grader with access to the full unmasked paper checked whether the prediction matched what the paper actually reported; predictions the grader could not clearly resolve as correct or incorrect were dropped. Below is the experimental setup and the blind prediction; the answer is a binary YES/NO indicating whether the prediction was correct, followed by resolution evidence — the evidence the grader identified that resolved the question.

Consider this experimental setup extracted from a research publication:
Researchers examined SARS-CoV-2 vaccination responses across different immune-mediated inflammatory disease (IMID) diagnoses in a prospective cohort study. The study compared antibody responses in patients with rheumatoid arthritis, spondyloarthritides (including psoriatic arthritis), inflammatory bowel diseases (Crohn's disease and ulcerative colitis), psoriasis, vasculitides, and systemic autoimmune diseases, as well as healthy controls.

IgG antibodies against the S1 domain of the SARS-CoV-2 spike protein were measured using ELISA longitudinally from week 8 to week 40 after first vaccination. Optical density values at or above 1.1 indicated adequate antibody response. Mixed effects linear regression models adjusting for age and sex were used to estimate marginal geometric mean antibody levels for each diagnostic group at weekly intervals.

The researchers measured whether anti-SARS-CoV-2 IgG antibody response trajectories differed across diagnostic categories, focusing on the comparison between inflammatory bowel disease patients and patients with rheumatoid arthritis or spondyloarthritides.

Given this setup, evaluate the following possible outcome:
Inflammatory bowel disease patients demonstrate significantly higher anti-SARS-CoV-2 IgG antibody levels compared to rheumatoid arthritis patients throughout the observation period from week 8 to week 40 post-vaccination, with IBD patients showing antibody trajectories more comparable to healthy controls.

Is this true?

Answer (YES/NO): NO